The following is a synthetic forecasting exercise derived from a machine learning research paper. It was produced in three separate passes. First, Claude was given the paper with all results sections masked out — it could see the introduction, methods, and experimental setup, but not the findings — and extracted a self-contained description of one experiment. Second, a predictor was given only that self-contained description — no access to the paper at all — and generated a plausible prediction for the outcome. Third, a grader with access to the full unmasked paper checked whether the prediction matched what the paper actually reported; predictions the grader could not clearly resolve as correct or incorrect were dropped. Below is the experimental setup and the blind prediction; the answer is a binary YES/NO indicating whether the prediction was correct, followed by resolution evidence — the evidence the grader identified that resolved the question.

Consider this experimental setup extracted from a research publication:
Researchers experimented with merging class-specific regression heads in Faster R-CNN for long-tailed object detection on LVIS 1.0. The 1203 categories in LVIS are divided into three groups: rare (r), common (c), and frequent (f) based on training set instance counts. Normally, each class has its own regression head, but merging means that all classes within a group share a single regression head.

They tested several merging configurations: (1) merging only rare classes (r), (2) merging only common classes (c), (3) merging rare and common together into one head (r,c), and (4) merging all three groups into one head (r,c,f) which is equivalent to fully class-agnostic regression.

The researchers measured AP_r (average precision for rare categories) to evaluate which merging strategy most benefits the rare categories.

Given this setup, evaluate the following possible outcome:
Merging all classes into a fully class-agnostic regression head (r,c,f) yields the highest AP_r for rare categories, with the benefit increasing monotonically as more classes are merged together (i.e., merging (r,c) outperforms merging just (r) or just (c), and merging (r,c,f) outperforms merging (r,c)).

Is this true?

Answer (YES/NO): NO